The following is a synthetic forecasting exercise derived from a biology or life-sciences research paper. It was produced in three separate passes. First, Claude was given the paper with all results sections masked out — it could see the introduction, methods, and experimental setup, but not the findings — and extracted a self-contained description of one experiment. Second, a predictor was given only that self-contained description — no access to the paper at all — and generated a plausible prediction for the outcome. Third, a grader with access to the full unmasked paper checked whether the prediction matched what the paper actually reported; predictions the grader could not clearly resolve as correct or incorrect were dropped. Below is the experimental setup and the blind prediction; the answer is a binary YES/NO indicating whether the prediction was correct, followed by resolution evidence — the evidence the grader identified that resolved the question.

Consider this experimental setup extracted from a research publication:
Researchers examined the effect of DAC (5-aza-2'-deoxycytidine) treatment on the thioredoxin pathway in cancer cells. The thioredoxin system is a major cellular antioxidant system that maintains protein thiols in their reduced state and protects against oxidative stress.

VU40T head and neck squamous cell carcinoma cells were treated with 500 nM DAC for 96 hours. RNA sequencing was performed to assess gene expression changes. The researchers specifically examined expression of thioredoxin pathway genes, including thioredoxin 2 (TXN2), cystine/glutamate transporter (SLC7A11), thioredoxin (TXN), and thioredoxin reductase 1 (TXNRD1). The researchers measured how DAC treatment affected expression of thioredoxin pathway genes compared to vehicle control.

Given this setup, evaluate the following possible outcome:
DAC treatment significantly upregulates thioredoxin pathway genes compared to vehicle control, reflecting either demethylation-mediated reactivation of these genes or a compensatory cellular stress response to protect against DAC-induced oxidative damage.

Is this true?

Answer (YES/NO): NO